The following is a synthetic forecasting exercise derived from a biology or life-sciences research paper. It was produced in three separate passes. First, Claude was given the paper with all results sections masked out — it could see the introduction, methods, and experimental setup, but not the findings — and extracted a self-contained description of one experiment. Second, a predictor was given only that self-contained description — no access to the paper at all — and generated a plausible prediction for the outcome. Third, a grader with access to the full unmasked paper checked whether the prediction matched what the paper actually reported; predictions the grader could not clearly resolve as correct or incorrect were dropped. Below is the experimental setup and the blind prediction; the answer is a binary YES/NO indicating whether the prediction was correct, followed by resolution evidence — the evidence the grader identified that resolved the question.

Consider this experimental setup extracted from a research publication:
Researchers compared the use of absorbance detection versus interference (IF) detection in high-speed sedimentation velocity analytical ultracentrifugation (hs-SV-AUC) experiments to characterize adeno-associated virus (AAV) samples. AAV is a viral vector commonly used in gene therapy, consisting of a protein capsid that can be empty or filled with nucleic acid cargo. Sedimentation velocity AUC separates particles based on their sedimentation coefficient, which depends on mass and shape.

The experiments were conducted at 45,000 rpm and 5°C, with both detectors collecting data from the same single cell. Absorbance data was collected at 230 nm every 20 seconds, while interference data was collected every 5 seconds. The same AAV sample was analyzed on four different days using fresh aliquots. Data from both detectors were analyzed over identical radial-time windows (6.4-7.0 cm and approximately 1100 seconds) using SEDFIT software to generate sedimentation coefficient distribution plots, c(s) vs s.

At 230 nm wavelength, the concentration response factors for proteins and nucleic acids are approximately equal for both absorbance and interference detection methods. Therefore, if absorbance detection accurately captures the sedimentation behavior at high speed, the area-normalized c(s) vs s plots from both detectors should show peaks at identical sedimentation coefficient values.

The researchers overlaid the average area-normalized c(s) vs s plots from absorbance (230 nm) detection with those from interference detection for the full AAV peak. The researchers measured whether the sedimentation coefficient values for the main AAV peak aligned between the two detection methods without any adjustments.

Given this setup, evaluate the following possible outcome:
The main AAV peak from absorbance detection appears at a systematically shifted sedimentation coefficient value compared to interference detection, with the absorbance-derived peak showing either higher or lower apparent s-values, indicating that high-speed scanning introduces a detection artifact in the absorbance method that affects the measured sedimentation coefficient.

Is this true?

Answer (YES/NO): YES